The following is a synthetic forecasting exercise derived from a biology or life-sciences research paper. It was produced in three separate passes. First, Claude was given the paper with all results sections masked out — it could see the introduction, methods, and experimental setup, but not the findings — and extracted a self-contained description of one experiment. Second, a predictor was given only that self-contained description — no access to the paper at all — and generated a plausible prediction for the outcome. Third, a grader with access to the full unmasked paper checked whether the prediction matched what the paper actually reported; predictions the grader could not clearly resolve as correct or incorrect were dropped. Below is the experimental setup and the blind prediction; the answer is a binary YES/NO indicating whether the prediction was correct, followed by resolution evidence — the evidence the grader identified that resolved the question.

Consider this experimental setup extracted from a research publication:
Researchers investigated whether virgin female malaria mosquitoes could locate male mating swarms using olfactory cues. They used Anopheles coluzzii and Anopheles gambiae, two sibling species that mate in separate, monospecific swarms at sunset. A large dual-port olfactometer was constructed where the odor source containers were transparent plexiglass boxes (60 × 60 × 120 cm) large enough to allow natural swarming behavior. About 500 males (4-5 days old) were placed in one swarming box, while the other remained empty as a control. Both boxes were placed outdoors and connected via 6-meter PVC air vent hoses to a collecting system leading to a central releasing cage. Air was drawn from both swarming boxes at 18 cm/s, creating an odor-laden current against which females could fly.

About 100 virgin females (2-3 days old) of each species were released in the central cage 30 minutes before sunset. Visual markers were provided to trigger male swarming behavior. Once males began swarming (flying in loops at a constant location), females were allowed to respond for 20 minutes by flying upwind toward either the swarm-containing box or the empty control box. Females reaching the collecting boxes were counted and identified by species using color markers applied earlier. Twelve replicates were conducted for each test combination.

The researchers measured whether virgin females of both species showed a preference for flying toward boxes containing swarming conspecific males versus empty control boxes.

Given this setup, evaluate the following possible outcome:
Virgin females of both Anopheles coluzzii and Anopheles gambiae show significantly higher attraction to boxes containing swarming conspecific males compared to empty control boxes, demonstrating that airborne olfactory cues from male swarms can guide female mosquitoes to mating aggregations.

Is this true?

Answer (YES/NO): NO